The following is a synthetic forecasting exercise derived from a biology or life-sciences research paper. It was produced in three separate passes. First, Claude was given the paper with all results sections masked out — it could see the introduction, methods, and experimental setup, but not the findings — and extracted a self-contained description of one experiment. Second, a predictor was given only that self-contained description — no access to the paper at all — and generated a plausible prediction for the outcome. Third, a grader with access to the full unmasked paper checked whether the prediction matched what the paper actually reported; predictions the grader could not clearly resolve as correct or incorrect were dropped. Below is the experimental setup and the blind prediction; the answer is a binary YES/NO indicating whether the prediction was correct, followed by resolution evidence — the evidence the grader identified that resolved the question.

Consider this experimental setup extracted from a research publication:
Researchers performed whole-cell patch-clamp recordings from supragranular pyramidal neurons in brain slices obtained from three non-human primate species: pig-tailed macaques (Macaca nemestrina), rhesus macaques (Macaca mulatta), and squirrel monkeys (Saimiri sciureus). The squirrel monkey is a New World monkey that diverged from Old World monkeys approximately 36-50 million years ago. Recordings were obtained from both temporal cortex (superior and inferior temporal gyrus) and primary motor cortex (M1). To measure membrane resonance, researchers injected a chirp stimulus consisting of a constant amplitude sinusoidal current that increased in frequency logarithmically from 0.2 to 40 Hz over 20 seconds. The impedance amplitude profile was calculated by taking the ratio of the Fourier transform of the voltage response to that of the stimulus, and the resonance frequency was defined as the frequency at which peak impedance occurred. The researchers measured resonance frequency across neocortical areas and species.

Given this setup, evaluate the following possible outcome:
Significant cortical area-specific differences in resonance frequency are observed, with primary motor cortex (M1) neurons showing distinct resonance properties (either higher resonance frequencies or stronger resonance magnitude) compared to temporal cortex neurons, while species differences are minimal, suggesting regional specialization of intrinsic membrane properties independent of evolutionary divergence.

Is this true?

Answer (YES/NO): YES